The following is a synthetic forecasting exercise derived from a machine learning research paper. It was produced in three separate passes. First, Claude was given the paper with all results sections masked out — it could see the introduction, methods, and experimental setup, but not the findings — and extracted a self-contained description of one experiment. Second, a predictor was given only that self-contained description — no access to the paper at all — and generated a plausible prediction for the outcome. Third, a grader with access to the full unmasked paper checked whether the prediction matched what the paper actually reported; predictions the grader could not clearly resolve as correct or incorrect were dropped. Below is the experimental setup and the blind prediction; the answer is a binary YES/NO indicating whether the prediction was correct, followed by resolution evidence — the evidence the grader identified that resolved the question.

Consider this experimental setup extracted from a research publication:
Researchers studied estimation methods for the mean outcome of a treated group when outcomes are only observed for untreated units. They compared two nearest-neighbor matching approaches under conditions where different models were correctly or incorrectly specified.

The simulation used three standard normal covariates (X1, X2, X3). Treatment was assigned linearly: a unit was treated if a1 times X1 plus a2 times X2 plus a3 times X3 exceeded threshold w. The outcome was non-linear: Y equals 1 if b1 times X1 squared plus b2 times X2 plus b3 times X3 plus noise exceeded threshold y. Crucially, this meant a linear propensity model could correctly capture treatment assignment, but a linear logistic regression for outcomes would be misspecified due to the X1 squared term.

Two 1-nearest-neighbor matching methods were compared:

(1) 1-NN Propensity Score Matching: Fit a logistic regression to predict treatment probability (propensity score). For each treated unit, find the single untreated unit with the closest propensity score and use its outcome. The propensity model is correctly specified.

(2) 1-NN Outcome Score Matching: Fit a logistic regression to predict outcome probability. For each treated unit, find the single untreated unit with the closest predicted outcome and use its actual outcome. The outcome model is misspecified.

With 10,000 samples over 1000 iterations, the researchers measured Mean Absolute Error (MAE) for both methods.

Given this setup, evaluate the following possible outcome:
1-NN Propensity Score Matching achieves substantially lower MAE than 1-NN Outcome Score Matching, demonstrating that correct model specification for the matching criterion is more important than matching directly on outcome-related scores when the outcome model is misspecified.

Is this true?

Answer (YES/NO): NO